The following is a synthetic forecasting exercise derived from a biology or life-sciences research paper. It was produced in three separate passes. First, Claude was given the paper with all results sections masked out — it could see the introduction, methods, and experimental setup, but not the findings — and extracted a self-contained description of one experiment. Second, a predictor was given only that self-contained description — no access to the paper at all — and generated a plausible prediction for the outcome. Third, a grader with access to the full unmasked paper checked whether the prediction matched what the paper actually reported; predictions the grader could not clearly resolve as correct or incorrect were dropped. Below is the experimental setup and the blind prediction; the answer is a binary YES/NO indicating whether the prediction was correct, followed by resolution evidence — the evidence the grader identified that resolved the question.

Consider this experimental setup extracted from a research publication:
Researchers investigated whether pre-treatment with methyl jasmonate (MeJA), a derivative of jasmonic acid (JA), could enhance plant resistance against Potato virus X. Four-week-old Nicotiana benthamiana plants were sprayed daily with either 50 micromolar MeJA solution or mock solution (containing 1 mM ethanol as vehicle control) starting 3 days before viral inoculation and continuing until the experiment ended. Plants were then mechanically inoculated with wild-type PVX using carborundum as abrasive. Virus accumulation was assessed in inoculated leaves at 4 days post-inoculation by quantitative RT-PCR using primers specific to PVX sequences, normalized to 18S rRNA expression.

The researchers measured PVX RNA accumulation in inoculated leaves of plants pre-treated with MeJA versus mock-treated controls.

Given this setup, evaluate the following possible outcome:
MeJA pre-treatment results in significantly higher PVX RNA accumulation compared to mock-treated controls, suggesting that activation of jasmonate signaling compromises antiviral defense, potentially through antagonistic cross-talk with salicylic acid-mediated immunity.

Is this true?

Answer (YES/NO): YES